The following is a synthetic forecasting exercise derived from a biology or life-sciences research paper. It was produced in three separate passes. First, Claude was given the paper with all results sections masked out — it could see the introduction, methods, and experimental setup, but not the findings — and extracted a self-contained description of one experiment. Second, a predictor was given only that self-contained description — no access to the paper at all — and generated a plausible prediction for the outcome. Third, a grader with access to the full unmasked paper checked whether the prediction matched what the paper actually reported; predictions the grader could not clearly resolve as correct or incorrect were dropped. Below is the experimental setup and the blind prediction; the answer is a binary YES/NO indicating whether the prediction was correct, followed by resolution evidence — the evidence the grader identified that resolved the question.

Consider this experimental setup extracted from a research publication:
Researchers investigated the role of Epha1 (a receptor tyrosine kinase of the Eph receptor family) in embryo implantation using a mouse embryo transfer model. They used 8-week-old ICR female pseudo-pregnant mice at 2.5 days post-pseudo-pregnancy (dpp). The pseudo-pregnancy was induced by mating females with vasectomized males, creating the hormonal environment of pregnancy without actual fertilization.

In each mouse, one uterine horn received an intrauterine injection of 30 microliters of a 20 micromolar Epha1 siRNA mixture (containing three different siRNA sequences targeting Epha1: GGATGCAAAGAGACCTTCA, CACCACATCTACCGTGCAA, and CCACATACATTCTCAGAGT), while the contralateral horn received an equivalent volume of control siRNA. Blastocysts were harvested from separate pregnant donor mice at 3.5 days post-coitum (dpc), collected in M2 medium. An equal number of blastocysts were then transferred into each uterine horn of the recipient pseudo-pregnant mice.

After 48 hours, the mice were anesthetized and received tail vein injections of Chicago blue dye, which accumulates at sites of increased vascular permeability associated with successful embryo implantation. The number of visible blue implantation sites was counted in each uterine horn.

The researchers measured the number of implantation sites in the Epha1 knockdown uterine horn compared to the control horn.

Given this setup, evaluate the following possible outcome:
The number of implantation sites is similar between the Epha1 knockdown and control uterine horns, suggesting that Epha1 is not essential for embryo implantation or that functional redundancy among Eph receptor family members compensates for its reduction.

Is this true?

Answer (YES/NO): NO